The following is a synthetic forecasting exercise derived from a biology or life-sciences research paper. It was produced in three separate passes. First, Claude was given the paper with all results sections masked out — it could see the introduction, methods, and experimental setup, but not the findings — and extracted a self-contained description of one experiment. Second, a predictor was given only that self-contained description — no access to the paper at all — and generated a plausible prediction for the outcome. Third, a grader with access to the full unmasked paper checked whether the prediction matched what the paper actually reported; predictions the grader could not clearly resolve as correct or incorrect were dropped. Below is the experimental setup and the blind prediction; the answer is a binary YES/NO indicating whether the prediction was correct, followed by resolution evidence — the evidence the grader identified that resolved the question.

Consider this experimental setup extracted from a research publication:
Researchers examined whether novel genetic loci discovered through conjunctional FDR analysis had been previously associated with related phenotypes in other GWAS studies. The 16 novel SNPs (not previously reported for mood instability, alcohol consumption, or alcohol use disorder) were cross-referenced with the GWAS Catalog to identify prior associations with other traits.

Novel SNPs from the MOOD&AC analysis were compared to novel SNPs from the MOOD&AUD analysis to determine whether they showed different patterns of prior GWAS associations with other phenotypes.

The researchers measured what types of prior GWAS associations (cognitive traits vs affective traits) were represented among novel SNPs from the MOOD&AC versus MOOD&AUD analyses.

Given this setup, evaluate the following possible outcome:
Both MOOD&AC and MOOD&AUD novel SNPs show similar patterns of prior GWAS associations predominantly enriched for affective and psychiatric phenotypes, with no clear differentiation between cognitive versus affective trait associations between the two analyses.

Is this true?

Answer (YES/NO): NO